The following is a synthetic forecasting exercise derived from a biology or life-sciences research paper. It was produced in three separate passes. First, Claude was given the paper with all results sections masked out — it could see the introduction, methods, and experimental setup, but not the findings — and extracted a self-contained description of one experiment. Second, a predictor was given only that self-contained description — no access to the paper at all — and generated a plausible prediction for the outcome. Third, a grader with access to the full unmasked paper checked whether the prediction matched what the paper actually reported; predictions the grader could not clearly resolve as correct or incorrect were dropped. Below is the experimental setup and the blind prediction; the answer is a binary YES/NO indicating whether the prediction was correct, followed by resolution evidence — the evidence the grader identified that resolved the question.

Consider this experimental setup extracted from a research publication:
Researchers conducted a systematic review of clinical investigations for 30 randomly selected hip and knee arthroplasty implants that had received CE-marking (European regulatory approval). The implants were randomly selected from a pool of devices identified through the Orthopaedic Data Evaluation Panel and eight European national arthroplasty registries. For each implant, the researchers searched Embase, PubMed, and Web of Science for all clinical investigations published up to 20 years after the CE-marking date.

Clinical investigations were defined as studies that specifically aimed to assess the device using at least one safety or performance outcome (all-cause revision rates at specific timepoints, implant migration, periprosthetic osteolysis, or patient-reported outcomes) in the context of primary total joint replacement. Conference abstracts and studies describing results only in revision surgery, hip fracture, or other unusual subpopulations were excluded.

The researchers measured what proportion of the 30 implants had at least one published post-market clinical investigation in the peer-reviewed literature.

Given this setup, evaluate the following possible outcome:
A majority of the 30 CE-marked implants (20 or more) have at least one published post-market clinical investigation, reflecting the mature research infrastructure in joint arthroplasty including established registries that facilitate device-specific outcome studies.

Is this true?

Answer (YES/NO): YES